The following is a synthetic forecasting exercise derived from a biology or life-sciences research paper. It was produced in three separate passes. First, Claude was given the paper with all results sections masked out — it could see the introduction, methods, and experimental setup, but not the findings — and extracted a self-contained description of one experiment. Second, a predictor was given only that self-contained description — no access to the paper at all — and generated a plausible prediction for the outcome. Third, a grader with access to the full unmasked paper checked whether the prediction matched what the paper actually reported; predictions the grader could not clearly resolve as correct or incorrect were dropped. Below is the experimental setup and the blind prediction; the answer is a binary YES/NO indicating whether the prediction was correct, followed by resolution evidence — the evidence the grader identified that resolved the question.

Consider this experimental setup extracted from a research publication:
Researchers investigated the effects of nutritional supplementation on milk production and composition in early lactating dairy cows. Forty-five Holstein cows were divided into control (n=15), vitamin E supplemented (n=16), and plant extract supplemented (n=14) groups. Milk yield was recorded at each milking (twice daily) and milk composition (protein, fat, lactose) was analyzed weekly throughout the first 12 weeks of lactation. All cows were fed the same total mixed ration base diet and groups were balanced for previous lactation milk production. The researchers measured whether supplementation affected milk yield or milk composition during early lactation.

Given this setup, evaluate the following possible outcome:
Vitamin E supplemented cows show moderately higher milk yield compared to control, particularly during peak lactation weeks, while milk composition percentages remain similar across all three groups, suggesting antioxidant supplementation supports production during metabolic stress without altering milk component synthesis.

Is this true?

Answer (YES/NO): NO